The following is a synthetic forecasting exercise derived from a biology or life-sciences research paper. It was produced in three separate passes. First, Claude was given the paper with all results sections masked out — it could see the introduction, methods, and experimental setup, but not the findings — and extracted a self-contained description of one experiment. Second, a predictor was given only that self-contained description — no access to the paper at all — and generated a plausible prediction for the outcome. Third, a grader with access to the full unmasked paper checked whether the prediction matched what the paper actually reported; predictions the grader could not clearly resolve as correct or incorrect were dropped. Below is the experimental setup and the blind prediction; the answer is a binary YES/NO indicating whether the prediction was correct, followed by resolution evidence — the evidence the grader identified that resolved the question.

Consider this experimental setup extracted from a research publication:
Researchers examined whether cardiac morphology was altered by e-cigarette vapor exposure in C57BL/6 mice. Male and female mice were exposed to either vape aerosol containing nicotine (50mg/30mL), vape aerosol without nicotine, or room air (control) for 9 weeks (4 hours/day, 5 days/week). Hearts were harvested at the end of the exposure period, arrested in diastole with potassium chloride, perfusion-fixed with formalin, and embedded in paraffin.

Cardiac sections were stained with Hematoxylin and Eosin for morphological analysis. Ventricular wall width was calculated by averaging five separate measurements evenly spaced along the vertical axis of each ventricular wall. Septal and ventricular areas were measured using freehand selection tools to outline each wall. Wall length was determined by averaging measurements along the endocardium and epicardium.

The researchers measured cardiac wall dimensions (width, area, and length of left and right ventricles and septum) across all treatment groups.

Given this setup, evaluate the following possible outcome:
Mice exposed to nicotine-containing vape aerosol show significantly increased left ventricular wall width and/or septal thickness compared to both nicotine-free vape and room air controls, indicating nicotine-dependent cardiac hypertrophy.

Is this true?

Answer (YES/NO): NO